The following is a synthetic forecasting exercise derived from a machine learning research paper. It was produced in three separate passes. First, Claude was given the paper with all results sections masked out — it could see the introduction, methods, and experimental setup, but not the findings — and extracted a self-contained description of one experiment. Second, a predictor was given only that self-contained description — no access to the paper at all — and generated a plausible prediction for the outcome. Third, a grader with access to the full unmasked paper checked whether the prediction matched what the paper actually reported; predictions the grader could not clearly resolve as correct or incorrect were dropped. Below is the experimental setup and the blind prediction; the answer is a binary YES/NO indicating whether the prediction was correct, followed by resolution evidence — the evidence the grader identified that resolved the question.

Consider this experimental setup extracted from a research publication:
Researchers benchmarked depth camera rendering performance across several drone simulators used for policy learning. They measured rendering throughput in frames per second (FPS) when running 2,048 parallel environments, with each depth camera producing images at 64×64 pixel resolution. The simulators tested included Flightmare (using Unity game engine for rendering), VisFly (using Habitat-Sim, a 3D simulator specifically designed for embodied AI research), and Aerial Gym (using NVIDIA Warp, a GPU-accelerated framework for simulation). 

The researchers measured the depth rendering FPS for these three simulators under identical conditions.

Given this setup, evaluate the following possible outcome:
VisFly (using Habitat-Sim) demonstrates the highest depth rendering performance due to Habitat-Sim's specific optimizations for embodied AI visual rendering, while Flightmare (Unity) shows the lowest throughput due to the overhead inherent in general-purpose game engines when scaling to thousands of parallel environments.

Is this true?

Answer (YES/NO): NO